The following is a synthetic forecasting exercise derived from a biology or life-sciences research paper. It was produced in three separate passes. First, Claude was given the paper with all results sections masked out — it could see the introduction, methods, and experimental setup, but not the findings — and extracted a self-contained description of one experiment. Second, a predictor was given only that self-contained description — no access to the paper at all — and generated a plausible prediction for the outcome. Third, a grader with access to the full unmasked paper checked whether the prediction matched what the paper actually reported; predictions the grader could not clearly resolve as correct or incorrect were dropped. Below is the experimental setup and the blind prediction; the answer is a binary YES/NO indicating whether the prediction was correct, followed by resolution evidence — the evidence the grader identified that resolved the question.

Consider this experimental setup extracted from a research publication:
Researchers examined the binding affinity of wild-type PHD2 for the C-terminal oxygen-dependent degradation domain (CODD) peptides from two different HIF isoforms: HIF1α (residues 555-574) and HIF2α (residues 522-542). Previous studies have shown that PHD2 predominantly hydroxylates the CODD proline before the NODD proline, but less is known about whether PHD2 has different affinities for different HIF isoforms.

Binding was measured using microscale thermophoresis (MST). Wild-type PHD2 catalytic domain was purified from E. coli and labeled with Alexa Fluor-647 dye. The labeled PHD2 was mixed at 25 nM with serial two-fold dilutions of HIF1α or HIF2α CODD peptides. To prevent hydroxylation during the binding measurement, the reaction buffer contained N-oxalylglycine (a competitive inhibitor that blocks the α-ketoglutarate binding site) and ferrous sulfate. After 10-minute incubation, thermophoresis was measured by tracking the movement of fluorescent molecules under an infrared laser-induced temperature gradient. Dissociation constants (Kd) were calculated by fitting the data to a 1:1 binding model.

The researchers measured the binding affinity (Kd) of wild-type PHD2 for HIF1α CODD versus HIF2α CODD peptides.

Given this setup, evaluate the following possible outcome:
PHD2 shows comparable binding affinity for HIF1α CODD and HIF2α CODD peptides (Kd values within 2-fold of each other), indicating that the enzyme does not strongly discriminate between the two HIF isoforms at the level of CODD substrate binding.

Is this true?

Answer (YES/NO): YES